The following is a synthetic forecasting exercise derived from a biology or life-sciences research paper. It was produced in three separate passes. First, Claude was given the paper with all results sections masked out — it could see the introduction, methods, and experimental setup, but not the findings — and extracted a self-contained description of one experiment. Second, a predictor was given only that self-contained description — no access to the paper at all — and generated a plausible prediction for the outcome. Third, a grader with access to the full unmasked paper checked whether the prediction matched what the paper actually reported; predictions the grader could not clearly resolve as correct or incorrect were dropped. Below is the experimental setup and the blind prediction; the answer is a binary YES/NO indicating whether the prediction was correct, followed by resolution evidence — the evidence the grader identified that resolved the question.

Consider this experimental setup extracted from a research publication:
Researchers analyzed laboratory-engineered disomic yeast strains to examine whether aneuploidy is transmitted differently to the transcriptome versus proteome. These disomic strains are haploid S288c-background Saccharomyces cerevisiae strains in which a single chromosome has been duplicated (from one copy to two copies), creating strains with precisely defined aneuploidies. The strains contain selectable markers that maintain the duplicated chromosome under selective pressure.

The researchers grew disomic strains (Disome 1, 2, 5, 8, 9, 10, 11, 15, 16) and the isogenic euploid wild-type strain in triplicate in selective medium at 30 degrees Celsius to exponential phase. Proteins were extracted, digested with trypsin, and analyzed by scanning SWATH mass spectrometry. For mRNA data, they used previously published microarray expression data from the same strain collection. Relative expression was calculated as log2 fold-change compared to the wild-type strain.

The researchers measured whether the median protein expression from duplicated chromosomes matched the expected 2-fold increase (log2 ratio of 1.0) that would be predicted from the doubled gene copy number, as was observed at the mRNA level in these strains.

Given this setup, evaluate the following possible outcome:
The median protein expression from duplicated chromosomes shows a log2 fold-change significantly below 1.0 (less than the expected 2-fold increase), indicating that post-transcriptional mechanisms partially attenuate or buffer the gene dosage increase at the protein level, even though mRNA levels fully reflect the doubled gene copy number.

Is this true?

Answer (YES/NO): NO